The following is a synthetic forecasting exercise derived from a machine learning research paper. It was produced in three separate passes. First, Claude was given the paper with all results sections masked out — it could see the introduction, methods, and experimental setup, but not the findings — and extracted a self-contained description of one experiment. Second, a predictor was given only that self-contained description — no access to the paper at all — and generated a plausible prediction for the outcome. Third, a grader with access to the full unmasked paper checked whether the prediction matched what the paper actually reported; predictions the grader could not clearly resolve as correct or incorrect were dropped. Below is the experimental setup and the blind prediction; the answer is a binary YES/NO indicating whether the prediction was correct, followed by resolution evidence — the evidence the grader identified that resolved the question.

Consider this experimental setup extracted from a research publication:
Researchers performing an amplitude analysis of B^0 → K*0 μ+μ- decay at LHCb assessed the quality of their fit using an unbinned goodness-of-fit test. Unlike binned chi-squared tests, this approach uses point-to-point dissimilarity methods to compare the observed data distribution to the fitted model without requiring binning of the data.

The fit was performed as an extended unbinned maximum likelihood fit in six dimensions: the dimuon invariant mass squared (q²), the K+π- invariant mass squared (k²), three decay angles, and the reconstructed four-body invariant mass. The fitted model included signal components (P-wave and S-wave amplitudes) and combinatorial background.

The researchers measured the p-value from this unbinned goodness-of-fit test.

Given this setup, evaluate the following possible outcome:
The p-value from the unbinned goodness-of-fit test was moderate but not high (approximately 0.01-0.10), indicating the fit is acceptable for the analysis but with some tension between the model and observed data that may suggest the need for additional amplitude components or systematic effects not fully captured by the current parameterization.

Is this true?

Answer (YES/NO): NO